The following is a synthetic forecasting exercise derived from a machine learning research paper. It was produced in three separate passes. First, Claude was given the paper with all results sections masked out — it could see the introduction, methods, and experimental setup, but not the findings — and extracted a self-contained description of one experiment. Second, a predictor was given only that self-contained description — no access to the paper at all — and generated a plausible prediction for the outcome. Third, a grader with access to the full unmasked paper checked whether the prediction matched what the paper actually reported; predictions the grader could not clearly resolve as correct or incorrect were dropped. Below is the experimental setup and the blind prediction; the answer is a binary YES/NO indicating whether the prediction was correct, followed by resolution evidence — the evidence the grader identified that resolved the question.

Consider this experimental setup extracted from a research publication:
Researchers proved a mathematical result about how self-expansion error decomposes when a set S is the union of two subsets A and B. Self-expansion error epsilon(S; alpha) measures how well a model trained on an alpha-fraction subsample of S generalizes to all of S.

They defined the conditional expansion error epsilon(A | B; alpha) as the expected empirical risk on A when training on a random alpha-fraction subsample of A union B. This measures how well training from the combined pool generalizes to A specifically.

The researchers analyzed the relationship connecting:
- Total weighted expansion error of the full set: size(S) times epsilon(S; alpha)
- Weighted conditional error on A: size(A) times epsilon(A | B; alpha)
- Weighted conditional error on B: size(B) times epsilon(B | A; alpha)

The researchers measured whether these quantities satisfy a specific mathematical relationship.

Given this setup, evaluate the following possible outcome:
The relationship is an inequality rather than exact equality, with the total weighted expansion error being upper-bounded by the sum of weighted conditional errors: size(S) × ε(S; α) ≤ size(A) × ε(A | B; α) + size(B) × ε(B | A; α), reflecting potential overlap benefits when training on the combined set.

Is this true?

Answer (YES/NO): NO